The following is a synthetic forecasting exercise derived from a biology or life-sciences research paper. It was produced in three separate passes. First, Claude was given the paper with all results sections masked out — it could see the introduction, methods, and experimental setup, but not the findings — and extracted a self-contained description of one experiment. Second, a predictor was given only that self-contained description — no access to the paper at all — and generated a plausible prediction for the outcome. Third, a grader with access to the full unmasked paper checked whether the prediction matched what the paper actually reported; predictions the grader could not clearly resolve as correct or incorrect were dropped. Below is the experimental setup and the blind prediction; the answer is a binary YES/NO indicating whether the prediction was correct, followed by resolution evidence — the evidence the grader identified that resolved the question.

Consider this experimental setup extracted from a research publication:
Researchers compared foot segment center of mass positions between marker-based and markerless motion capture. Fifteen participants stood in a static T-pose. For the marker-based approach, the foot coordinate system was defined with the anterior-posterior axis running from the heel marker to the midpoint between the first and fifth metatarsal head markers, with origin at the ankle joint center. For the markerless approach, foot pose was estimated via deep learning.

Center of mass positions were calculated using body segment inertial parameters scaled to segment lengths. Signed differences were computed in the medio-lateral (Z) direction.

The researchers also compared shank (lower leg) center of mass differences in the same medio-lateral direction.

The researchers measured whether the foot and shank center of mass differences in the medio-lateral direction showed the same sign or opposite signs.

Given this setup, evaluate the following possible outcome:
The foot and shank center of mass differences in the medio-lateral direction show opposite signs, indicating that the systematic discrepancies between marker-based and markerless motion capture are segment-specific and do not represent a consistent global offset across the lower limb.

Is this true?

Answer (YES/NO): YES